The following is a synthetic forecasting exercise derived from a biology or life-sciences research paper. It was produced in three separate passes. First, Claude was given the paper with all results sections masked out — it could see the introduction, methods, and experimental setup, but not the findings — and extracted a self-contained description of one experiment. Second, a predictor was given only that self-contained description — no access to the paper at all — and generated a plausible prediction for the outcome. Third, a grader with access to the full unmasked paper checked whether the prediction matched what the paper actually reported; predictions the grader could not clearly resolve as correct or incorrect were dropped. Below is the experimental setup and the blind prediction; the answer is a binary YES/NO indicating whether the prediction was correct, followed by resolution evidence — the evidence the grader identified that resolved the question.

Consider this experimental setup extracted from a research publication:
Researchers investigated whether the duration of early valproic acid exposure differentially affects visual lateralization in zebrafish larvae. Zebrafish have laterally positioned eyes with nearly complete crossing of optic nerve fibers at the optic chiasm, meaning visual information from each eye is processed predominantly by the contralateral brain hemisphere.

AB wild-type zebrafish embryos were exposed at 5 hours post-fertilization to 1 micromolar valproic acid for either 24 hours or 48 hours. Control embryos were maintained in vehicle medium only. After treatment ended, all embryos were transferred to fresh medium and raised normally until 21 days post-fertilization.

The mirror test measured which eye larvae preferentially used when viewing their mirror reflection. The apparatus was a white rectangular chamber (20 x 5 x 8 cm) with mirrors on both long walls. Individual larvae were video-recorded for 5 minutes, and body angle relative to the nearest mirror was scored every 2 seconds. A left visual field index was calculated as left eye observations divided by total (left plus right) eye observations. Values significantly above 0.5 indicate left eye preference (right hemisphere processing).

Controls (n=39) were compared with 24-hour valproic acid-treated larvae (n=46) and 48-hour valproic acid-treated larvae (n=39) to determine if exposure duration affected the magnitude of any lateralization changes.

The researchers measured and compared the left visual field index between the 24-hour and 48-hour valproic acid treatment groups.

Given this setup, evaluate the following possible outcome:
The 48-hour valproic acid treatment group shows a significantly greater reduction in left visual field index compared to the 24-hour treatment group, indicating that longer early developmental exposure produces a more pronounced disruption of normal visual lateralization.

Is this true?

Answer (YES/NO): NO